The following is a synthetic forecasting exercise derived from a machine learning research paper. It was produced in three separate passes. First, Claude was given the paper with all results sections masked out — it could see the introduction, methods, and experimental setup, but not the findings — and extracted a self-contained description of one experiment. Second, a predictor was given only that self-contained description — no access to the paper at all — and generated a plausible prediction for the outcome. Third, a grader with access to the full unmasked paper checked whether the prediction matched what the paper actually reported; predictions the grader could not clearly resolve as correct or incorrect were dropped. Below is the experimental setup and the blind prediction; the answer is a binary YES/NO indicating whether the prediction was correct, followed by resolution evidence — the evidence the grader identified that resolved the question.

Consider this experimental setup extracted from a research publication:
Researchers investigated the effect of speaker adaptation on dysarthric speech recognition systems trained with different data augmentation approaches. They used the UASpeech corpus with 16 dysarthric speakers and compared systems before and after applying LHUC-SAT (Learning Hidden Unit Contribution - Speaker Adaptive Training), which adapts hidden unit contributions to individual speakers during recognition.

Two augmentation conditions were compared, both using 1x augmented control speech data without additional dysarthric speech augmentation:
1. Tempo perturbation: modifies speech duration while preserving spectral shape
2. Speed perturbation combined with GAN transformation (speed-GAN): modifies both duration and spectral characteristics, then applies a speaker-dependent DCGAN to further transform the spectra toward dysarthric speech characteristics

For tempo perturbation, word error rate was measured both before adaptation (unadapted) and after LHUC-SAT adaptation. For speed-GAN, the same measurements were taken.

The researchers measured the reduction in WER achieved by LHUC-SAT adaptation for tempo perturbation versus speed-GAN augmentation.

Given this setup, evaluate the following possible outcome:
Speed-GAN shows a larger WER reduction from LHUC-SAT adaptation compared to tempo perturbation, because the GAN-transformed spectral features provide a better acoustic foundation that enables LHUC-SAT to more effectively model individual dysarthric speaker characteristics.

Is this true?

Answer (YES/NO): YES